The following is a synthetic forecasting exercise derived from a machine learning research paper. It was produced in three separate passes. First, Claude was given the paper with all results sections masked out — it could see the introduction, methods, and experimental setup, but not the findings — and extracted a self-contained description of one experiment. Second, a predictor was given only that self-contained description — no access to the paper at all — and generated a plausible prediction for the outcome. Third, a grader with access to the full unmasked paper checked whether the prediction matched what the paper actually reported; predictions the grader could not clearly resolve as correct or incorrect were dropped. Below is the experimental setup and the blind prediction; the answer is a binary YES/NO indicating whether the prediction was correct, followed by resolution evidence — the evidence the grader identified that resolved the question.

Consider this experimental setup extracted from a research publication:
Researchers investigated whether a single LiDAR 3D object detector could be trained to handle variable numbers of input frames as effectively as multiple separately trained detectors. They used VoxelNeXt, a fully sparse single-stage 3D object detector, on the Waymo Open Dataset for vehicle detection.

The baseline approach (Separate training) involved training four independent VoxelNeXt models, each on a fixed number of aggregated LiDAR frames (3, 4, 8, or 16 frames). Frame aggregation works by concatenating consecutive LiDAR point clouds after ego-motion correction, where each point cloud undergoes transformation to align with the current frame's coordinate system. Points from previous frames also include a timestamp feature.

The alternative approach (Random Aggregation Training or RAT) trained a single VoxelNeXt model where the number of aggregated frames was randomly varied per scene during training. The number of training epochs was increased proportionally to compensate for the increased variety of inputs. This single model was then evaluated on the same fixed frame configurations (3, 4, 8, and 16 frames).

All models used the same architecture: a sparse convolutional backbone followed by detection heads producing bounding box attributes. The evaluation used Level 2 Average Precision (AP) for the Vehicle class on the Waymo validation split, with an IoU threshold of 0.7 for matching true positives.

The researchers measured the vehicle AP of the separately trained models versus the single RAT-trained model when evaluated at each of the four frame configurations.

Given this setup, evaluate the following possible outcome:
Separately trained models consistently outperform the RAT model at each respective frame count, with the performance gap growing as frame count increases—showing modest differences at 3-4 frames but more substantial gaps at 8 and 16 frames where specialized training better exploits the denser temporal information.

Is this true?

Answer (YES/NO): NO